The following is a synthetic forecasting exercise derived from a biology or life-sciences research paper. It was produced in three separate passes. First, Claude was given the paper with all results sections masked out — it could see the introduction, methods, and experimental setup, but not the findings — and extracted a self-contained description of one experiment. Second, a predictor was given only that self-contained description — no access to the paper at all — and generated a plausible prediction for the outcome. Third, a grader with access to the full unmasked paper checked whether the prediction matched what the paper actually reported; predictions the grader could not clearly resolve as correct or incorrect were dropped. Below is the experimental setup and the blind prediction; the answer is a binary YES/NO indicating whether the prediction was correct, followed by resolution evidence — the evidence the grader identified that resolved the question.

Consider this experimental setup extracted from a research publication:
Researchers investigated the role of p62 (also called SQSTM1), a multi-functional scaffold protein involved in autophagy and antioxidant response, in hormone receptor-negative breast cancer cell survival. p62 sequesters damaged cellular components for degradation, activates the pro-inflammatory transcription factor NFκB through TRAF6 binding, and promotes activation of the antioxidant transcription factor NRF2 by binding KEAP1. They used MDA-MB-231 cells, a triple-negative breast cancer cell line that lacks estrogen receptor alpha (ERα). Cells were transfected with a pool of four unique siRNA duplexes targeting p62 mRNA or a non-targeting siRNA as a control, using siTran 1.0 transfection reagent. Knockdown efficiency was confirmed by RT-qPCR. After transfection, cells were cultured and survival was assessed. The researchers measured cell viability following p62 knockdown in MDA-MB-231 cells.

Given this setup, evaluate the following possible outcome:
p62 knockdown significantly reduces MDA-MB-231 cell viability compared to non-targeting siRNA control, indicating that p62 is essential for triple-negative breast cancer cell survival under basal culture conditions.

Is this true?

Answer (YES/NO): YES